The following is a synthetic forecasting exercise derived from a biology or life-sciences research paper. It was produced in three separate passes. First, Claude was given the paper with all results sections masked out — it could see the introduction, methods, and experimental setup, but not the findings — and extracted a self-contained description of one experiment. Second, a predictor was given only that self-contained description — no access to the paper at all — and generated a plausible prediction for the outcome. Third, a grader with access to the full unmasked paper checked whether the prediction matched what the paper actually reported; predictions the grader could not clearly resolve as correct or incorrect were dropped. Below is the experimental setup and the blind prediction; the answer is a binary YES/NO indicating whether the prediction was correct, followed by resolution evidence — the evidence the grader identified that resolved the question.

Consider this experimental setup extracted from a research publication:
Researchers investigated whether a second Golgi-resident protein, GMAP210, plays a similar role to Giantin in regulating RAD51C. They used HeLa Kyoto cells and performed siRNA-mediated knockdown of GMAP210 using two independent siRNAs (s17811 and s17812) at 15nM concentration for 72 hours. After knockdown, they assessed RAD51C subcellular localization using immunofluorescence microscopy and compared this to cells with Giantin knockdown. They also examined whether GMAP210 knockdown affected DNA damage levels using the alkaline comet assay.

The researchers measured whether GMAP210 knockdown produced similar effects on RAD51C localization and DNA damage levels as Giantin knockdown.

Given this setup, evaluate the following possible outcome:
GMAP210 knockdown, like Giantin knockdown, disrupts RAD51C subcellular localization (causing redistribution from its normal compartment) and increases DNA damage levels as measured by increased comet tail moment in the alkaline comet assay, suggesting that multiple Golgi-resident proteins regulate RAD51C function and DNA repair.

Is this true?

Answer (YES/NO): NO